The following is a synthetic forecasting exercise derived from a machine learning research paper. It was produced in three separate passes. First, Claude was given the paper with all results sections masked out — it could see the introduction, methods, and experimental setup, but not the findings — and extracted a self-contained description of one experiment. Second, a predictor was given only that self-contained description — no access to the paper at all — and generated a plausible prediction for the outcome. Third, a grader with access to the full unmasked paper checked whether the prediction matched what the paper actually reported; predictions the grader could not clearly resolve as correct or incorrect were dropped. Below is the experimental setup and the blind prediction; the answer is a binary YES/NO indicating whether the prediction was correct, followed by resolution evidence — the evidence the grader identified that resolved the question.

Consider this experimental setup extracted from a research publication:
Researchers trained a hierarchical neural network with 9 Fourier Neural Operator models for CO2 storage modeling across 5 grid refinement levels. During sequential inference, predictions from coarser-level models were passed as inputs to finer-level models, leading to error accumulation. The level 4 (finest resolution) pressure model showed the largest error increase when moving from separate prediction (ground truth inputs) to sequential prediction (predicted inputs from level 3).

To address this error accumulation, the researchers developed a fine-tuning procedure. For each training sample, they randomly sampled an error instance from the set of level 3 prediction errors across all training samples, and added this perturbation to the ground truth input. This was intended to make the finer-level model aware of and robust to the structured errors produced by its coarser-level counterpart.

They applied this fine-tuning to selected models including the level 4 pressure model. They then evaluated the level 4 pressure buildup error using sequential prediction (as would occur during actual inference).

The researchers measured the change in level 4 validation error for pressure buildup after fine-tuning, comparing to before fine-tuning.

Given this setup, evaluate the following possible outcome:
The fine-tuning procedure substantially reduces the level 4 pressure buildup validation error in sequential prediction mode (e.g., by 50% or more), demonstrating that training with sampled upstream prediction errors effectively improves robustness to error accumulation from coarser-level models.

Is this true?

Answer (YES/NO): YES